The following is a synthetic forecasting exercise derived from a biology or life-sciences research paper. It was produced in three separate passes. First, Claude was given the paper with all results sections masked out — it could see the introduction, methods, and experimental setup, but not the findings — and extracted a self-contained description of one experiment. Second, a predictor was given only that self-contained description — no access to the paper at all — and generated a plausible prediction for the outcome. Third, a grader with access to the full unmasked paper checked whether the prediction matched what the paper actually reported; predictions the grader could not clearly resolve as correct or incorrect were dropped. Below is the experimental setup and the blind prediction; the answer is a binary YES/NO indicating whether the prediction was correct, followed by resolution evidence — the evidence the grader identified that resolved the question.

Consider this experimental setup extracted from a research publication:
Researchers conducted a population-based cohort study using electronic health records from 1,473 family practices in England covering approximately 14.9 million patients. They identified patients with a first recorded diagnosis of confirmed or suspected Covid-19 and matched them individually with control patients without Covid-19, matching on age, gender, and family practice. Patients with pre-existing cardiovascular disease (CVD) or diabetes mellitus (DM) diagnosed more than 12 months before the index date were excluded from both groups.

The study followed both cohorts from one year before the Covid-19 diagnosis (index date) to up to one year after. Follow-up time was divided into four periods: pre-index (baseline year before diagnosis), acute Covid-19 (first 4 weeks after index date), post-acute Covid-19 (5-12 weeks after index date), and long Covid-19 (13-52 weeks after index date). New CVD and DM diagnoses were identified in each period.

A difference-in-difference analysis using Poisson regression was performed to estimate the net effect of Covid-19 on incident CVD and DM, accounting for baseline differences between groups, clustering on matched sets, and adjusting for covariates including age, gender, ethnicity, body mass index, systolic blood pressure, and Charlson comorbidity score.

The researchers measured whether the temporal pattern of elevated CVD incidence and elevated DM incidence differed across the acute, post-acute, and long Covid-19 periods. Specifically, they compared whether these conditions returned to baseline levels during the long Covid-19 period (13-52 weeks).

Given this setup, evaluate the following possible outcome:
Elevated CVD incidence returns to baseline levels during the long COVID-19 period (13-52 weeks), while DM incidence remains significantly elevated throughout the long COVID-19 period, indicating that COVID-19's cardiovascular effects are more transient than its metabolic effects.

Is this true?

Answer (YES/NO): YES